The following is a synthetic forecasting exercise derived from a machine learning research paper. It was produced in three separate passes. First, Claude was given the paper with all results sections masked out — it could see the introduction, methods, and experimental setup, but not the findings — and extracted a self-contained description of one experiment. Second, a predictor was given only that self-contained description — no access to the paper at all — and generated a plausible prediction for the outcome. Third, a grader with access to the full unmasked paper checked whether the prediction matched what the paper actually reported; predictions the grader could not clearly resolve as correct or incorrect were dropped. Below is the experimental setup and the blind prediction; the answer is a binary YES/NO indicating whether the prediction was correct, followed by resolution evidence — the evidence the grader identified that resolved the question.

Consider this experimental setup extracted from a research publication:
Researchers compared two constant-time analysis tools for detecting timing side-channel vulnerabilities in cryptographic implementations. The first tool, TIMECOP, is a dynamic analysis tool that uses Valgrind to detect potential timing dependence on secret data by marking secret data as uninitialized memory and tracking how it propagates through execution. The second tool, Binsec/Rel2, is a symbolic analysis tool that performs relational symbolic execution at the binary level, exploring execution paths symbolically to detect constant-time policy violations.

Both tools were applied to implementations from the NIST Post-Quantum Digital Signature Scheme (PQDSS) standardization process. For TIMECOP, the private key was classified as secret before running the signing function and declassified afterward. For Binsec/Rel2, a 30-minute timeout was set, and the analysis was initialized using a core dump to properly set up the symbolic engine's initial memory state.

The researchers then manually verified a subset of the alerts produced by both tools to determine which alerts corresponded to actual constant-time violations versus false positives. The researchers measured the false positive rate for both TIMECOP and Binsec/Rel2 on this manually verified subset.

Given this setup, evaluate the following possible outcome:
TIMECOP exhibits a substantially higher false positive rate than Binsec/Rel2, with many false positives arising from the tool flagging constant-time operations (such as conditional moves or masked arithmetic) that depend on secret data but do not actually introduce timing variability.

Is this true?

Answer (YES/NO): NO